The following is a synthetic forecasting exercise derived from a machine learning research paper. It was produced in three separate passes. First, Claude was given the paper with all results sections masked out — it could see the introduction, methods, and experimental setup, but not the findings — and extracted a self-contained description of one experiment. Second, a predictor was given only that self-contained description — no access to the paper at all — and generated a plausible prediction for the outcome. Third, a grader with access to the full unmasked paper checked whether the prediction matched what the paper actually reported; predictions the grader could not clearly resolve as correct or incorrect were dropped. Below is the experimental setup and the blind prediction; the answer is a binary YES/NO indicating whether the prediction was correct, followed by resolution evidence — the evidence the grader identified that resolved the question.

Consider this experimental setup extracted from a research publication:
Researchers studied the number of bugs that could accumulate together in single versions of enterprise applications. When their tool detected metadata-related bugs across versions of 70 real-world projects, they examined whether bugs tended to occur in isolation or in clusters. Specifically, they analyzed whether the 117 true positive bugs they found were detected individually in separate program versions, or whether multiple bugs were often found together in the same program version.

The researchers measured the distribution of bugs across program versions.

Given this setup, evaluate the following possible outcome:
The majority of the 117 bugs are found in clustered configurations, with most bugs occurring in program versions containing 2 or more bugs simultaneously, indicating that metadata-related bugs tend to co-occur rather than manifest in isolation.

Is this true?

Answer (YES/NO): YES